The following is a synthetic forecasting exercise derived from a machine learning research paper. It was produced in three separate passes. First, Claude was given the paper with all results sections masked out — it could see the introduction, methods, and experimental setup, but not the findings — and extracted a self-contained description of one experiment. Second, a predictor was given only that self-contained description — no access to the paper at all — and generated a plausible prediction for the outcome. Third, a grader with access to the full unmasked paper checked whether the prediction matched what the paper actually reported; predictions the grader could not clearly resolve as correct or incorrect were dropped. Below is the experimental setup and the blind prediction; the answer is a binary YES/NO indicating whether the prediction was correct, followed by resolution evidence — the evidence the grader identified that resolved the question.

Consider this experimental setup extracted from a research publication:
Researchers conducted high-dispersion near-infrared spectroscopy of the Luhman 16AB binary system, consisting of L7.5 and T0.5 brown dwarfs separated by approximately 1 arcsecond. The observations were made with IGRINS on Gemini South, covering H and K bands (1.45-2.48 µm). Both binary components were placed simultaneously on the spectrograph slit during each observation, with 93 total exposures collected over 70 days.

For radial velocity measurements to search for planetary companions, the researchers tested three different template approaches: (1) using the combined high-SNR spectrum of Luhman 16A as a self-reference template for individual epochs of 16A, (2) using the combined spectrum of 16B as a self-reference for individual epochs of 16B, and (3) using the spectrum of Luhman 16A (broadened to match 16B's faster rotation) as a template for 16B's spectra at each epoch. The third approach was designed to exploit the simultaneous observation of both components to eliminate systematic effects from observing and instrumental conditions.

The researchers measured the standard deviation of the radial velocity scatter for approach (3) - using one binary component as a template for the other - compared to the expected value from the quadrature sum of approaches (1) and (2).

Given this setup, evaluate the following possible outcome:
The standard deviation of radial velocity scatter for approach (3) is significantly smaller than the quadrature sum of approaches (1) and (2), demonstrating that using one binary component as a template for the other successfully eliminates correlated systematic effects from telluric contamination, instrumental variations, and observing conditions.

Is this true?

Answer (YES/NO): NO